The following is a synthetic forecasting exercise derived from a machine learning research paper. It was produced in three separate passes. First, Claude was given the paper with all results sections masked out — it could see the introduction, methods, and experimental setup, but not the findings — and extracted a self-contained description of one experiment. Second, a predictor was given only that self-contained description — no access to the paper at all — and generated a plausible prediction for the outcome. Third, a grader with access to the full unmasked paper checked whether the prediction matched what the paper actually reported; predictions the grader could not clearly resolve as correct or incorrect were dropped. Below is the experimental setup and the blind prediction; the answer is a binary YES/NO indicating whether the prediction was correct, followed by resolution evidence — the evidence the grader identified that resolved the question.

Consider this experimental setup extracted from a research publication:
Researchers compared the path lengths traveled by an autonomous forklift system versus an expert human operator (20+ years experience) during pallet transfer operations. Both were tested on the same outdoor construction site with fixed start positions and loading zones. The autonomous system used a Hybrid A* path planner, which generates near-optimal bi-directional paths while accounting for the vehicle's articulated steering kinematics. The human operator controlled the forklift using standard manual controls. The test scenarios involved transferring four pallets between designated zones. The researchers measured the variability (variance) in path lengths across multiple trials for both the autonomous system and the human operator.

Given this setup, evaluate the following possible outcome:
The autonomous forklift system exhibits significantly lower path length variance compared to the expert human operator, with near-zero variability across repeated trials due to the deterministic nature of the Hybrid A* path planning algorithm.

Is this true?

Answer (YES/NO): NO